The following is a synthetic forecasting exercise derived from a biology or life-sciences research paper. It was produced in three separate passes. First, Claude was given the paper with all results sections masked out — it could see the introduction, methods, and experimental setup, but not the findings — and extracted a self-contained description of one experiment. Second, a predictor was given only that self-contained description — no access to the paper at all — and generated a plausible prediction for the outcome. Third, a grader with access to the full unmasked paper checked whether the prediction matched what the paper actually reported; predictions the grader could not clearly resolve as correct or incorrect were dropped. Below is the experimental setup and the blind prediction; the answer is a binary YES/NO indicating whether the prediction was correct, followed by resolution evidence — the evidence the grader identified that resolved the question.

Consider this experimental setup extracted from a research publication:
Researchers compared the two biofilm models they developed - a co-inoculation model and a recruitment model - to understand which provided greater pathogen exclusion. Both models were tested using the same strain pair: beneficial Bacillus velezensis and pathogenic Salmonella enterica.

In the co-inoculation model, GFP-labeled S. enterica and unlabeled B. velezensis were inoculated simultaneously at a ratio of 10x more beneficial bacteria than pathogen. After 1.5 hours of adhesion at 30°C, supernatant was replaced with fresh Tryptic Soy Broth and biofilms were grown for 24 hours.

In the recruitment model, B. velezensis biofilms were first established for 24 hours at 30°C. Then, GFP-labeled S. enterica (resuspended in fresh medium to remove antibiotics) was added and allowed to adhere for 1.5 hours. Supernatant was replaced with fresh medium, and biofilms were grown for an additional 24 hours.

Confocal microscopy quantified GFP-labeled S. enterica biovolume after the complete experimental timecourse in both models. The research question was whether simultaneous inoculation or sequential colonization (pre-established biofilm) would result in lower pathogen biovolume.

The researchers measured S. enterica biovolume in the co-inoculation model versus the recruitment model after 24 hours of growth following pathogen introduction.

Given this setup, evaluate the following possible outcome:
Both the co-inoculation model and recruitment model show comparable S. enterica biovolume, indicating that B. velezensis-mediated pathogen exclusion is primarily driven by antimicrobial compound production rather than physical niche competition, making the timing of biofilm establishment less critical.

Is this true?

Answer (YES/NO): NO